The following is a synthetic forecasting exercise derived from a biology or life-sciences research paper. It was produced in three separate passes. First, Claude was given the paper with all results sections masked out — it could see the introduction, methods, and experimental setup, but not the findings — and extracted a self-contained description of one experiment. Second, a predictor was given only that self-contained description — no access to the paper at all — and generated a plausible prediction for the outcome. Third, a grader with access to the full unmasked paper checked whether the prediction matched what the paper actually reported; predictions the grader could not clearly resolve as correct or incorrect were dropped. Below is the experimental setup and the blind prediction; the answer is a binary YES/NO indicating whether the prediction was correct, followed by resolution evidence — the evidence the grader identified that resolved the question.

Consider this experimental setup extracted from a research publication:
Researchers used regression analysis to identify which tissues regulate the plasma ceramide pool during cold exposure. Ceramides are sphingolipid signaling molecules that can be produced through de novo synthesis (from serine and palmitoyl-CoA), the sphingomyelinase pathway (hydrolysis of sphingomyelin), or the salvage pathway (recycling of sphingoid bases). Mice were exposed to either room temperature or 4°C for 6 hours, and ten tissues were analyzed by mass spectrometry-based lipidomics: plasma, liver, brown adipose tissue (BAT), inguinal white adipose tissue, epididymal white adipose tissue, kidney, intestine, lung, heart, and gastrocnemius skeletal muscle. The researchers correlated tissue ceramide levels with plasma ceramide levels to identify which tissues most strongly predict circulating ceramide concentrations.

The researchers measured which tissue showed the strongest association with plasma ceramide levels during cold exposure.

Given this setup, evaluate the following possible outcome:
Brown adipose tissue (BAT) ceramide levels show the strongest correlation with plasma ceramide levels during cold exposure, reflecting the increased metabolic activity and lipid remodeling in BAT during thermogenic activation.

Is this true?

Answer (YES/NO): YES